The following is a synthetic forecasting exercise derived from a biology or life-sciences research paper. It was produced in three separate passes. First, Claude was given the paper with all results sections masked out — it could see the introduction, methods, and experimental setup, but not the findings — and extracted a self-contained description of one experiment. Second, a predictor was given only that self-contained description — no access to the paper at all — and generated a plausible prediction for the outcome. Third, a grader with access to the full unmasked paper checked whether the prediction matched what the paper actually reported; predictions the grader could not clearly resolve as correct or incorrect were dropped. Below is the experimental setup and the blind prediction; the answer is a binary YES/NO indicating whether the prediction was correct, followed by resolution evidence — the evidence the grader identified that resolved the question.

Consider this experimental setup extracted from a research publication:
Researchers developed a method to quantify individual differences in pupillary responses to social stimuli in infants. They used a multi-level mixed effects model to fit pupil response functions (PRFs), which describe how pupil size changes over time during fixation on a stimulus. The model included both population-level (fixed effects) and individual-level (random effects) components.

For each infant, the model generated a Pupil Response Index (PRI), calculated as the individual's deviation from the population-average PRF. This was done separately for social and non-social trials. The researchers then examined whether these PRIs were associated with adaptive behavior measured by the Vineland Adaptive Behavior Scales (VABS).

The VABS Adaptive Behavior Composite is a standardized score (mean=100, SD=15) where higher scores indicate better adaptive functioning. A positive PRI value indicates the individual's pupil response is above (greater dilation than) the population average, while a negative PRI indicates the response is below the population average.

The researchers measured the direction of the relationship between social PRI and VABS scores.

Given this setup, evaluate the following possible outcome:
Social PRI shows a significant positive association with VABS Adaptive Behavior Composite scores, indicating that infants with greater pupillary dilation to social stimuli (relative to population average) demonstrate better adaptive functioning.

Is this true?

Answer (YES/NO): YES